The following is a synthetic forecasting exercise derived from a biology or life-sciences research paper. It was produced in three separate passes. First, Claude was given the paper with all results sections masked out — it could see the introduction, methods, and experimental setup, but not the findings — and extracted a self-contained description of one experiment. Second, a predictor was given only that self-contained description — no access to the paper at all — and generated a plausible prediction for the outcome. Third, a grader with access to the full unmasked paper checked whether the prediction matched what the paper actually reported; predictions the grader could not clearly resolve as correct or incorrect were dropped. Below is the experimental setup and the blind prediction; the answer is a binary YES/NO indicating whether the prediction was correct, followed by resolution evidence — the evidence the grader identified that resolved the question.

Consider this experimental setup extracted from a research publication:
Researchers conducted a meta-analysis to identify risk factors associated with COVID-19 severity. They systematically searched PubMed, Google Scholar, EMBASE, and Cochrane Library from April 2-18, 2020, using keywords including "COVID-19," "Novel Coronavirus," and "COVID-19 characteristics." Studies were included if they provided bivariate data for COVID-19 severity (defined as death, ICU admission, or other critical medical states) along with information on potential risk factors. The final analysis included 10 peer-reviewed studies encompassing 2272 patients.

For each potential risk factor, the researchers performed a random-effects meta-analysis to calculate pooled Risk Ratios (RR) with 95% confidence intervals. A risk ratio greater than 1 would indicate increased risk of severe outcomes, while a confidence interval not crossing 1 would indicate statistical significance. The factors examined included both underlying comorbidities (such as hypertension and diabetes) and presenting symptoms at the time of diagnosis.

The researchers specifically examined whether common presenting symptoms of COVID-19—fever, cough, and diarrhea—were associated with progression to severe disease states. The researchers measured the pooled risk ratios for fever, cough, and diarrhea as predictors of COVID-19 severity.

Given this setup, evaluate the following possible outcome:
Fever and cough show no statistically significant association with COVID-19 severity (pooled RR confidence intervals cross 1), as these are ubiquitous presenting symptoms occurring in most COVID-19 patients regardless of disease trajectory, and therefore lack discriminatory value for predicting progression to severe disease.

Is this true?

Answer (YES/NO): YES